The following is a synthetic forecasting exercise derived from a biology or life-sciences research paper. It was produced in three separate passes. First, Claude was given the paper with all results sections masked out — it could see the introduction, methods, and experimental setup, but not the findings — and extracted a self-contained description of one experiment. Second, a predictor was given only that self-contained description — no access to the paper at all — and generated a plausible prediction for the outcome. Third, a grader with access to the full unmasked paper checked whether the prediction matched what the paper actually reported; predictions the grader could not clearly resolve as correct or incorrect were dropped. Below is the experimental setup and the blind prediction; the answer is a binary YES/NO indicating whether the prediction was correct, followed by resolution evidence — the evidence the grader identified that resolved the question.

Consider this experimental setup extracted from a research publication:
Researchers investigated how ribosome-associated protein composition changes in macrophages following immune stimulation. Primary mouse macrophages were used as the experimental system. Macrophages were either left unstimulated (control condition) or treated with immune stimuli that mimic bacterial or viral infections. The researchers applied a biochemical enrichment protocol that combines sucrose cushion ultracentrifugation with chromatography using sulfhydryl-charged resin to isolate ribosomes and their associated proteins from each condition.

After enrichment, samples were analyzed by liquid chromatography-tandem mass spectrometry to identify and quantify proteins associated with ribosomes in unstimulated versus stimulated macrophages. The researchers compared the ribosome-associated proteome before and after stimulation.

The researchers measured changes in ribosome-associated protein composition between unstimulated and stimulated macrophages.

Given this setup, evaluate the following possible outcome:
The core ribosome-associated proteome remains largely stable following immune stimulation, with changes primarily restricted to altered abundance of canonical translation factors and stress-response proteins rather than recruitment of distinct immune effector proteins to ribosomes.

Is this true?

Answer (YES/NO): NO